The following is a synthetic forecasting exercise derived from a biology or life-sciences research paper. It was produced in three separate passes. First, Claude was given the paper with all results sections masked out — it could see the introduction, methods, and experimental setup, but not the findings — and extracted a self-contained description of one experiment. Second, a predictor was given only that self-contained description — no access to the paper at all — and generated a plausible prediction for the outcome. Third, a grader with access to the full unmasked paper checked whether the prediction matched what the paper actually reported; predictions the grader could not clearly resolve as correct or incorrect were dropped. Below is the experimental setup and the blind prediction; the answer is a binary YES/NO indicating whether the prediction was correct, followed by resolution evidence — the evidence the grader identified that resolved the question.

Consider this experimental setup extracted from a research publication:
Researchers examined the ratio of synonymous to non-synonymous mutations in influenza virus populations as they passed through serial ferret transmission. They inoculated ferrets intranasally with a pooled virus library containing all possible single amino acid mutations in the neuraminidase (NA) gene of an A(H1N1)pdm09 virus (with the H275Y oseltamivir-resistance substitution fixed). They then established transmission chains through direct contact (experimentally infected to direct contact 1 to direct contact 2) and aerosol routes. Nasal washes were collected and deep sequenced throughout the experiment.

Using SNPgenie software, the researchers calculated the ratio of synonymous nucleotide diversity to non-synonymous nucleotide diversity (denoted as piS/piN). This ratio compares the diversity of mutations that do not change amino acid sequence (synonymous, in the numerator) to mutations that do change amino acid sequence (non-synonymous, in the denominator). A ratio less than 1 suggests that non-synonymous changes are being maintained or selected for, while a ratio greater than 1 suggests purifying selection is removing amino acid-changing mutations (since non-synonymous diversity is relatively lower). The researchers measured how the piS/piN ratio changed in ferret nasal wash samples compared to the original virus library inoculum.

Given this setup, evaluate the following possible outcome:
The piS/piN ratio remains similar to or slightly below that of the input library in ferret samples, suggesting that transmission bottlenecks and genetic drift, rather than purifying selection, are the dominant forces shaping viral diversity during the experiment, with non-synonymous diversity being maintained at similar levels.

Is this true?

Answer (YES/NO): NO